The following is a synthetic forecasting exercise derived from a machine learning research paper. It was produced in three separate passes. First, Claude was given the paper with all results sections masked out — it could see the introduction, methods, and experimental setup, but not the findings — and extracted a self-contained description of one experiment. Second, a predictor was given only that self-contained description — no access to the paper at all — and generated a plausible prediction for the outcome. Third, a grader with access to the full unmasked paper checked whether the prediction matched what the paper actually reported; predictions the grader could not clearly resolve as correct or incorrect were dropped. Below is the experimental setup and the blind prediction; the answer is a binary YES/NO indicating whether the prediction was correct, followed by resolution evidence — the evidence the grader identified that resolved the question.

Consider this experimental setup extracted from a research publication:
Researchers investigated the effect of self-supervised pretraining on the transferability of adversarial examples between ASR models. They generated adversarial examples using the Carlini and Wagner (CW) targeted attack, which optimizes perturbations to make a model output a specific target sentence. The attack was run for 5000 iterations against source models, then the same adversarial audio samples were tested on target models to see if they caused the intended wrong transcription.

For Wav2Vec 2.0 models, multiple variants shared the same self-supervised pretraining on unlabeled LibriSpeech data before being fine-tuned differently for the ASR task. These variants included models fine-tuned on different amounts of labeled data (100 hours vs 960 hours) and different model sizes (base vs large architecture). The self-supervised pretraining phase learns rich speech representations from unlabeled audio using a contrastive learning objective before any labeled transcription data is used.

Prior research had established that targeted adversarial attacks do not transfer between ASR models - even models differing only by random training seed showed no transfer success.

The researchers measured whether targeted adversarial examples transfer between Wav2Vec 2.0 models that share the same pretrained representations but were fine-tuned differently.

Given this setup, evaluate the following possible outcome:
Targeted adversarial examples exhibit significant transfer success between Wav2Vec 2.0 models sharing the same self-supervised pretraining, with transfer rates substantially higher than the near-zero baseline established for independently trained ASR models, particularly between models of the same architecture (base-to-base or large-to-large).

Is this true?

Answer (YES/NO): YES